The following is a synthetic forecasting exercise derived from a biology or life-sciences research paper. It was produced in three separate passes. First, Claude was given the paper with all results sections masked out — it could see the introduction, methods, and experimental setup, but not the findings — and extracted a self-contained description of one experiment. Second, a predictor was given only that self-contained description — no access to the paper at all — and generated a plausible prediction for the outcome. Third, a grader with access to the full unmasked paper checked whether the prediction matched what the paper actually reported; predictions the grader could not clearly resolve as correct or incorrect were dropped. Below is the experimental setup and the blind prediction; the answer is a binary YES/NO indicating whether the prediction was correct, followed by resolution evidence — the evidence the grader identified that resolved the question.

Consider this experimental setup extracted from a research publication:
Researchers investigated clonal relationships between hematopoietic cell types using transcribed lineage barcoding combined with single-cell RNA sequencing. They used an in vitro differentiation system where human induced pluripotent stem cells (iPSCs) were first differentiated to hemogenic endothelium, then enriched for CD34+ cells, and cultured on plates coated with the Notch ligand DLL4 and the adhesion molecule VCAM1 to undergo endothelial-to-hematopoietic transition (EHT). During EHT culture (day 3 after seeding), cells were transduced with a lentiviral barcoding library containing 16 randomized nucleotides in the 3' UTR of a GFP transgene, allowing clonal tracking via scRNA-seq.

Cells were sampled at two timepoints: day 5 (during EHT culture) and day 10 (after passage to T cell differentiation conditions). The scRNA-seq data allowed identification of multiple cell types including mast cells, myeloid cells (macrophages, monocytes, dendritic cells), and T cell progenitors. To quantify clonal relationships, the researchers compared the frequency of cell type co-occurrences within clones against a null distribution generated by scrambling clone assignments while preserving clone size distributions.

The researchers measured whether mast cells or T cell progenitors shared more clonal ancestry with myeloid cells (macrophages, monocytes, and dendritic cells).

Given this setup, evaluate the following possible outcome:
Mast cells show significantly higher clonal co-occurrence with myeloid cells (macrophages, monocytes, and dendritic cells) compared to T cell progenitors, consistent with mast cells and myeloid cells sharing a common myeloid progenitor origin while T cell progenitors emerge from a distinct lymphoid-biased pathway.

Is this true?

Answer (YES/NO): NO